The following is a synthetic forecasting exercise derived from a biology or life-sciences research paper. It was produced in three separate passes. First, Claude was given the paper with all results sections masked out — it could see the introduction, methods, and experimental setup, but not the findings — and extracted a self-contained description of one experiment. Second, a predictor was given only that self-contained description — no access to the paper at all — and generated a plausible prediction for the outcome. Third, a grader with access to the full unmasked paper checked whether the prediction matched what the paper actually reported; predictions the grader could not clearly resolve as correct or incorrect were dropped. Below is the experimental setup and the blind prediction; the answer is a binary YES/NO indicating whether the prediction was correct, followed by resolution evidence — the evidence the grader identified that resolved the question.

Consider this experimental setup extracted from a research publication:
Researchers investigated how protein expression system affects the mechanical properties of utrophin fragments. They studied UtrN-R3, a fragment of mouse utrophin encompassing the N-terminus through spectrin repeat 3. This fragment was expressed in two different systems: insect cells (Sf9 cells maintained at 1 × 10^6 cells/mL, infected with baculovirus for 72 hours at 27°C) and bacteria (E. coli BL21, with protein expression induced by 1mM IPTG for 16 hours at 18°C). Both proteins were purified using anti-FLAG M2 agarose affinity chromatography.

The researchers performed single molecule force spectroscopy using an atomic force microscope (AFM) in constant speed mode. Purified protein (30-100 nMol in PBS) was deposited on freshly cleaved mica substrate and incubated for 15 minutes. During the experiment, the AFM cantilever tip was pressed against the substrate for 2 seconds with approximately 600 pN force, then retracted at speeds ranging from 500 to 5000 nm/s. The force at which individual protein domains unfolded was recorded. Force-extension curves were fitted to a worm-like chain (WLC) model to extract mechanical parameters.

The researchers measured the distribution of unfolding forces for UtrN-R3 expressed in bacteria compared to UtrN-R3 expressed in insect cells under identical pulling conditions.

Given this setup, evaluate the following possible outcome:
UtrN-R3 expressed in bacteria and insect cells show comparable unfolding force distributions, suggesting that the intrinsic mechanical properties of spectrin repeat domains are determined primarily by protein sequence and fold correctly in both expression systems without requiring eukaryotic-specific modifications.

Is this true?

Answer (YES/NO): NO